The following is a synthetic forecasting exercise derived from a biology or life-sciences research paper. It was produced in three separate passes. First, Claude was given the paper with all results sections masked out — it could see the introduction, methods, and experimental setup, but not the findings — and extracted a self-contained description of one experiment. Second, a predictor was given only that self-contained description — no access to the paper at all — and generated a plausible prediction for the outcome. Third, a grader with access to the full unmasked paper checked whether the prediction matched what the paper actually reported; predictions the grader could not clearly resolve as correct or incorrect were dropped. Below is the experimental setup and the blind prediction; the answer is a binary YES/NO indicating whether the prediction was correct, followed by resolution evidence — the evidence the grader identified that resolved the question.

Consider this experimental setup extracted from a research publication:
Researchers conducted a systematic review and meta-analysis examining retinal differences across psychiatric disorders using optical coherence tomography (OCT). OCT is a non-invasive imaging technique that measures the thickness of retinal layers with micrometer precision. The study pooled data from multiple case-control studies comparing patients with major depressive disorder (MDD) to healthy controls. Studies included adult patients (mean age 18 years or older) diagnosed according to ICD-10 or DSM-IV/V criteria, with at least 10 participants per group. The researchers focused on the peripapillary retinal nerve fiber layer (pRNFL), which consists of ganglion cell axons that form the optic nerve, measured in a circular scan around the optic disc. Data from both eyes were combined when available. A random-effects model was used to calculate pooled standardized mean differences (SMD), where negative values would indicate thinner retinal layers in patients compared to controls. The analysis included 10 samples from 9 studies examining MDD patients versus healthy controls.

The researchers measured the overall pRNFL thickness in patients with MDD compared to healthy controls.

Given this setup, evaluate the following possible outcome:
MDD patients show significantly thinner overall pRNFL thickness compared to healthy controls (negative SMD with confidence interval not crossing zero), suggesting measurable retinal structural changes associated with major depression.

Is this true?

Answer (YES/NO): NO